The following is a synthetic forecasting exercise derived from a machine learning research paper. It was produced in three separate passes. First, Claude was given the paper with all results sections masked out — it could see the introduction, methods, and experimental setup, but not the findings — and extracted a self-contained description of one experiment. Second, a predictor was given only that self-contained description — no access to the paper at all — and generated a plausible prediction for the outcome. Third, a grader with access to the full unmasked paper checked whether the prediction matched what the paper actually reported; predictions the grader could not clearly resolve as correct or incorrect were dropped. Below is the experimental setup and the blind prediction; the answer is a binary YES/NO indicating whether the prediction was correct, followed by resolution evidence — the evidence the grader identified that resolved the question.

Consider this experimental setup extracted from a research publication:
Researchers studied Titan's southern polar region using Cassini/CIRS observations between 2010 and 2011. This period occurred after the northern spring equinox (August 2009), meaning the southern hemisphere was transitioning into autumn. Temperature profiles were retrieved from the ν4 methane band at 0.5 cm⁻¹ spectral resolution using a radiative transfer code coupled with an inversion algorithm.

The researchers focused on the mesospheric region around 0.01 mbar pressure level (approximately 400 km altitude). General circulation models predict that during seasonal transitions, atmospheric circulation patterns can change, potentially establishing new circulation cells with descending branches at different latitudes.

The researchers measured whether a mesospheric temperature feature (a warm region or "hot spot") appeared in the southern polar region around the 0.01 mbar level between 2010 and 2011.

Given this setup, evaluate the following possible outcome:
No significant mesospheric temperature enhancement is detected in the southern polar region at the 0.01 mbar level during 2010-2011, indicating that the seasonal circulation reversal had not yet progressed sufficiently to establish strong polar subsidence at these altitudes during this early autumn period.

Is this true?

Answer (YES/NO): NO